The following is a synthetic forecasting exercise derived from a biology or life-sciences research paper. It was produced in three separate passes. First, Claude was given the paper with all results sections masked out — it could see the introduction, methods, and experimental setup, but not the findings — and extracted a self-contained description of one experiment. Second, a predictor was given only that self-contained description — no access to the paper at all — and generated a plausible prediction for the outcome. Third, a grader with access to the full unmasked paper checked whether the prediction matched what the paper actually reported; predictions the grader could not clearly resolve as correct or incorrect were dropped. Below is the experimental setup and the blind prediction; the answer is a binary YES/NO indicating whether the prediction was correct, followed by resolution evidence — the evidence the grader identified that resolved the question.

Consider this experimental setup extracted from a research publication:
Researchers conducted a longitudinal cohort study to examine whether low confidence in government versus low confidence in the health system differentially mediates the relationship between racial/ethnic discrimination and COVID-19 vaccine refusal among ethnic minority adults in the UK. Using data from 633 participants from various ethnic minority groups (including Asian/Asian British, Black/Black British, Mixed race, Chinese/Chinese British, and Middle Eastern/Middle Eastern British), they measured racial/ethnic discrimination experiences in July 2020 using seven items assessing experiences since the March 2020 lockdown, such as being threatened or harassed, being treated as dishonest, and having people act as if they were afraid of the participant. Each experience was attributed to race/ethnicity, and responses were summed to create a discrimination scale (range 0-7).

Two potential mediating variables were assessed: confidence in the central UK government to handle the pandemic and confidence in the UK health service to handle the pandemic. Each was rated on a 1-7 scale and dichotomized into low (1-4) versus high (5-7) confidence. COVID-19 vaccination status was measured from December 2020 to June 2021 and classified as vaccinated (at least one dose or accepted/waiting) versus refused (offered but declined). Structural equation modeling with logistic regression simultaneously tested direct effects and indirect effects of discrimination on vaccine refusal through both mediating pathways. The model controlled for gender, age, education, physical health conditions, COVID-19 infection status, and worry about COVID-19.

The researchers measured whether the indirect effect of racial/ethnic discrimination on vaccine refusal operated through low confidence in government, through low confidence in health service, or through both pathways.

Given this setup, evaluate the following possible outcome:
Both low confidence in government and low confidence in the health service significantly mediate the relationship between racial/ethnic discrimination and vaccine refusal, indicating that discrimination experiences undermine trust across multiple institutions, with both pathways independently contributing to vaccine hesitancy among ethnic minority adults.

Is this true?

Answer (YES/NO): NO